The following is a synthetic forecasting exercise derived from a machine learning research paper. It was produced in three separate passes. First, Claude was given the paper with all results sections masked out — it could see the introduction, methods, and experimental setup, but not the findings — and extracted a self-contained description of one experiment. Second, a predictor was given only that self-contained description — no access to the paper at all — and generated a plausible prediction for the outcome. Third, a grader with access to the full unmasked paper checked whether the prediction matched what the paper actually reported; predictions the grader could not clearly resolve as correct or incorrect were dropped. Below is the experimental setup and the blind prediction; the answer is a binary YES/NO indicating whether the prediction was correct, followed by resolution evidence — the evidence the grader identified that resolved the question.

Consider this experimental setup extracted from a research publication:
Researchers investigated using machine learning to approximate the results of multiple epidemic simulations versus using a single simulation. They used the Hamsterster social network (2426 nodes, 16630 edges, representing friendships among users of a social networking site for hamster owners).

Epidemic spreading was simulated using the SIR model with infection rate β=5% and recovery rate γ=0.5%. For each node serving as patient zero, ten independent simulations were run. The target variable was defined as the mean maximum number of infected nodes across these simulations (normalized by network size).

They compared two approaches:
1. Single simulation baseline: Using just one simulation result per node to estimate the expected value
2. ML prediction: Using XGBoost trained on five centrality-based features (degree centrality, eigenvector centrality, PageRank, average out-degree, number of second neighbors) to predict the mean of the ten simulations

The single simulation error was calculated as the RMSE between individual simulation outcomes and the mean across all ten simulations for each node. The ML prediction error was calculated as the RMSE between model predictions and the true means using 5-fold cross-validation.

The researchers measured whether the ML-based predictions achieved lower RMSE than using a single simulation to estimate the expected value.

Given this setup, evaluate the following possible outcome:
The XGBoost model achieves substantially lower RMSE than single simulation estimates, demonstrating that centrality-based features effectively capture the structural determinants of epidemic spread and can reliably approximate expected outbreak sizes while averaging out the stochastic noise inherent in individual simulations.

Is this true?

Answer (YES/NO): YES